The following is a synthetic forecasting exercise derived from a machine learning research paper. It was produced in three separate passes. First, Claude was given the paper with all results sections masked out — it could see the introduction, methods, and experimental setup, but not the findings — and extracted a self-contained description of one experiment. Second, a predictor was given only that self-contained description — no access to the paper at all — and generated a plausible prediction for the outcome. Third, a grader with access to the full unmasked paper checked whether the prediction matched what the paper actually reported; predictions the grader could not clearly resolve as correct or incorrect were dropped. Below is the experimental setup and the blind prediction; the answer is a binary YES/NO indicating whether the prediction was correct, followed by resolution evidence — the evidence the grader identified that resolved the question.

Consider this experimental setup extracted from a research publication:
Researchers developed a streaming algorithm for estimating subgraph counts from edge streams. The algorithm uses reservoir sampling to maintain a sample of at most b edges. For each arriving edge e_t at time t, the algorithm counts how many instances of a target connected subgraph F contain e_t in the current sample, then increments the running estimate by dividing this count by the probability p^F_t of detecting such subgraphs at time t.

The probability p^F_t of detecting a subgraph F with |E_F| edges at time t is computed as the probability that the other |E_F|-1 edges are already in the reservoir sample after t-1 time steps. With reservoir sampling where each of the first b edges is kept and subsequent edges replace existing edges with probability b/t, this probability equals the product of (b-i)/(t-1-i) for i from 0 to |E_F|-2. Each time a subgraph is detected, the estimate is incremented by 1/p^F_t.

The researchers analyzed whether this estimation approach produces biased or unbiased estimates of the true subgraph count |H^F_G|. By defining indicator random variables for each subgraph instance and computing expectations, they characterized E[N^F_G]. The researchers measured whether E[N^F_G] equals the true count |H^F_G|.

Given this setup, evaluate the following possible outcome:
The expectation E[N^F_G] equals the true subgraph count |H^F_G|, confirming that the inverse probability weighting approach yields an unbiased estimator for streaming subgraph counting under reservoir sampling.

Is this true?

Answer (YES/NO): YES